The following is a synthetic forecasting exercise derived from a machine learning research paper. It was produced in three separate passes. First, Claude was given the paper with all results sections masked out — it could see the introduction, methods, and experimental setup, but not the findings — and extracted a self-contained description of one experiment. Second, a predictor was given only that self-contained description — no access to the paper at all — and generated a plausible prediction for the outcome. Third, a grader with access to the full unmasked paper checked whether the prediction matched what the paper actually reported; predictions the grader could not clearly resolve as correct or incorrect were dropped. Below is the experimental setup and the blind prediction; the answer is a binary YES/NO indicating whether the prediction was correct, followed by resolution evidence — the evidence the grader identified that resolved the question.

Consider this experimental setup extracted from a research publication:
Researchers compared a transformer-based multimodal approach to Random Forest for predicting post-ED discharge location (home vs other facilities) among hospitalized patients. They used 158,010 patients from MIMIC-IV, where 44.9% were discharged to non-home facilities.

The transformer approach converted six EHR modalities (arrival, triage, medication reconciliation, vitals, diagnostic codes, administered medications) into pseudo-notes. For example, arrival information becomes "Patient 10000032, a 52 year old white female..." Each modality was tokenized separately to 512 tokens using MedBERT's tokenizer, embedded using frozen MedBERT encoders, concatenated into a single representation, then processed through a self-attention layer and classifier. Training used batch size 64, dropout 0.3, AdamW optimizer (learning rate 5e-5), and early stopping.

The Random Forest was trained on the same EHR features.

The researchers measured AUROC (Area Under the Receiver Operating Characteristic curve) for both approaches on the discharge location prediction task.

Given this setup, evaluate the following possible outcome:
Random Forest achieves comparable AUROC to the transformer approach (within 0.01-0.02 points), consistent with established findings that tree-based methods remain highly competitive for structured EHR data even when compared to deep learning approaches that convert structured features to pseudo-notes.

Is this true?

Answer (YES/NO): NO